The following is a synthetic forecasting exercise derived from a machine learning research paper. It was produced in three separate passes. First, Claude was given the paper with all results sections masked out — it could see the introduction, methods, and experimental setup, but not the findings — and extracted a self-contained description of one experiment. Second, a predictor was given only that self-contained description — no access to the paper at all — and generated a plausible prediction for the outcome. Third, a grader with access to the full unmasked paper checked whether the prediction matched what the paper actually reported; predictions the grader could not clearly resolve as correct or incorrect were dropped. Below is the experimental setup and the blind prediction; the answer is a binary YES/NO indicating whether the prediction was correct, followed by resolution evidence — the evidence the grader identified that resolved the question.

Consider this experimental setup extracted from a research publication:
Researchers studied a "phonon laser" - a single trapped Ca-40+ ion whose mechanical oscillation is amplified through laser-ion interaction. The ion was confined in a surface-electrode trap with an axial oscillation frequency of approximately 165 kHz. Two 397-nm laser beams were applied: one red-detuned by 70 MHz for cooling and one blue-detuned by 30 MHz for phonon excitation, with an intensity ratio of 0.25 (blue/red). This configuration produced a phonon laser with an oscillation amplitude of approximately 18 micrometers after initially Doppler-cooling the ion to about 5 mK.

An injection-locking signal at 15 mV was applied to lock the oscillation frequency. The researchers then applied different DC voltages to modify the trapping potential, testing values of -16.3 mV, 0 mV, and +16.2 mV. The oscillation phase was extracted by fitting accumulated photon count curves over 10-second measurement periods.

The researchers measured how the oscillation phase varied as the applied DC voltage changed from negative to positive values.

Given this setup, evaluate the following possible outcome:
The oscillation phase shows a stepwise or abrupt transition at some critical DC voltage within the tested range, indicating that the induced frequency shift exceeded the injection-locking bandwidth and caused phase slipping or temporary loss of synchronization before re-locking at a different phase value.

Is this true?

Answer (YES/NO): NO